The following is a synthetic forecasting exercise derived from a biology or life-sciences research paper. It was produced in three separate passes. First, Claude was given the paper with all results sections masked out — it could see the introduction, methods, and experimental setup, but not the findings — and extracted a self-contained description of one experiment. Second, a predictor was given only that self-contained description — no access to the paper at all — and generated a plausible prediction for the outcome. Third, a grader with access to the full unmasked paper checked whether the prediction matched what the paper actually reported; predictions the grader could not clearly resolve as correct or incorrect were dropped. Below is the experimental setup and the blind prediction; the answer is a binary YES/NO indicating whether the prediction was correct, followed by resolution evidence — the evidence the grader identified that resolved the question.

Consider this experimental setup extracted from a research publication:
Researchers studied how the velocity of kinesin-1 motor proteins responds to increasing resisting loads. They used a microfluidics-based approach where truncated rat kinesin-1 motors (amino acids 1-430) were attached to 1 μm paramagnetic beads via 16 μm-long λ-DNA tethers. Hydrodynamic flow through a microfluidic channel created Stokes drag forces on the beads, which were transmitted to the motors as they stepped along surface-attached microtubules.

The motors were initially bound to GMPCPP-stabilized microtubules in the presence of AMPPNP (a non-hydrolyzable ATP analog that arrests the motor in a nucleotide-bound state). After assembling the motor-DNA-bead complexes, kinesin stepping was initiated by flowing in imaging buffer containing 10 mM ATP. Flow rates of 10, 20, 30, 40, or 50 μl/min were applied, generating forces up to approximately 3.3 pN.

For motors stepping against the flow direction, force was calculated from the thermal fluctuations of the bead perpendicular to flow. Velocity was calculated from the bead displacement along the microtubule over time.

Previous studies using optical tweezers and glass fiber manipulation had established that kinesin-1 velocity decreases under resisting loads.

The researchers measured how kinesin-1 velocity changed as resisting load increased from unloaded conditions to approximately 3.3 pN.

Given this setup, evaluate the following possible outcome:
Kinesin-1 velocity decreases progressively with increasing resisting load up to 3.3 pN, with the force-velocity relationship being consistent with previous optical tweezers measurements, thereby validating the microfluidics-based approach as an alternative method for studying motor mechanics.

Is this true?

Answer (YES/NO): YES